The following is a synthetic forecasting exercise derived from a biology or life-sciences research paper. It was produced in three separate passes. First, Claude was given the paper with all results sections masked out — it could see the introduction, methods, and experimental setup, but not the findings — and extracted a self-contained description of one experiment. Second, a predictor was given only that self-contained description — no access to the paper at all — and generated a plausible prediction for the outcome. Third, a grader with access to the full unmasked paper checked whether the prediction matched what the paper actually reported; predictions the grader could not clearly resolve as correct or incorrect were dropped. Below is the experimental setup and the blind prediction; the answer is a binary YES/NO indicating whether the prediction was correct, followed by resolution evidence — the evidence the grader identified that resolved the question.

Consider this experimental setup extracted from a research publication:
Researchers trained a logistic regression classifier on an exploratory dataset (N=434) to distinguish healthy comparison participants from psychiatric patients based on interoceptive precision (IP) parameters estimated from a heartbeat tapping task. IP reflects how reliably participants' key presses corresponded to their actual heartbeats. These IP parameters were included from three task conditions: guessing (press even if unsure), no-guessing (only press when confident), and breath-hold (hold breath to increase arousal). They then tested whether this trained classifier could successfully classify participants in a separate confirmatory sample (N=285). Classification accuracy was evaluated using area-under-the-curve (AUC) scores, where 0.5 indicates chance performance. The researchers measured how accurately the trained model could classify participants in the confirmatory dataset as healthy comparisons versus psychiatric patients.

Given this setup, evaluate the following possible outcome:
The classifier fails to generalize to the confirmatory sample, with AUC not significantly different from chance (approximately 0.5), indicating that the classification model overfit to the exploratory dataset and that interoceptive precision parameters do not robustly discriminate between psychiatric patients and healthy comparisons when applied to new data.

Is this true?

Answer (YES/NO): NO